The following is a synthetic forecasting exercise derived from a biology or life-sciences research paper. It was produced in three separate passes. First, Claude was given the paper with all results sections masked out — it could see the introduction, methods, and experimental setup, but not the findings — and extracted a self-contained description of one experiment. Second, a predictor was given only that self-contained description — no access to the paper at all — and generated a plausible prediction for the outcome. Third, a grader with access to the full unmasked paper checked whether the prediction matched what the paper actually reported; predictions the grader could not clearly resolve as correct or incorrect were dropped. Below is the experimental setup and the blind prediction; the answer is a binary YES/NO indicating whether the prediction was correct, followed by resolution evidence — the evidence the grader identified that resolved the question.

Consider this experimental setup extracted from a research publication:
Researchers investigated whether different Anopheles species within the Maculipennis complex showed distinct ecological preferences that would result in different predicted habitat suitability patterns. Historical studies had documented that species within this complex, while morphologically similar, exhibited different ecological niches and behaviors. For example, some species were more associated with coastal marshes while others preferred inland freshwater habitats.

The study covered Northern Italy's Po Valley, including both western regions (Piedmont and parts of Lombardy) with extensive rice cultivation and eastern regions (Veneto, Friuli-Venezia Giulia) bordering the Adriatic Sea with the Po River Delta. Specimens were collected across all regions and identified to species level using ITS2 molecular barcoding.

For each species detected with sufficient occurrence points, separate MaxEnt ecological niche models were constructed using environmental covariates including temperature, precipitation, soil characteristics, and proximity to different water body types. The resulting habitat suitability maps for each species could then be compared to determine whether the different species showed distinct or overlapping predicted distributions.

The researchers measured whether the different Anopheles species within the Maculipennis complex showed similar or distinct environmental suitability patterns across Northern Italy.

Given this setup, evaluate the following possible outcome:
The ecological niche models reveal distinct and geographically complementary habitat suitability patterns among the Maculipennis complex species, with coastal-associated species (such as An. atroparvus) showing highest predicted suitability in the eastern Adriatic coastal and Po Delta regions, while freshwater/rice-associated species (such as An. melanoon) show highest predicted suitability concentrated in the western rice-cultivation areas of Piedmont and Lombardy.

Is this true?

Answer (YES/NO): NO